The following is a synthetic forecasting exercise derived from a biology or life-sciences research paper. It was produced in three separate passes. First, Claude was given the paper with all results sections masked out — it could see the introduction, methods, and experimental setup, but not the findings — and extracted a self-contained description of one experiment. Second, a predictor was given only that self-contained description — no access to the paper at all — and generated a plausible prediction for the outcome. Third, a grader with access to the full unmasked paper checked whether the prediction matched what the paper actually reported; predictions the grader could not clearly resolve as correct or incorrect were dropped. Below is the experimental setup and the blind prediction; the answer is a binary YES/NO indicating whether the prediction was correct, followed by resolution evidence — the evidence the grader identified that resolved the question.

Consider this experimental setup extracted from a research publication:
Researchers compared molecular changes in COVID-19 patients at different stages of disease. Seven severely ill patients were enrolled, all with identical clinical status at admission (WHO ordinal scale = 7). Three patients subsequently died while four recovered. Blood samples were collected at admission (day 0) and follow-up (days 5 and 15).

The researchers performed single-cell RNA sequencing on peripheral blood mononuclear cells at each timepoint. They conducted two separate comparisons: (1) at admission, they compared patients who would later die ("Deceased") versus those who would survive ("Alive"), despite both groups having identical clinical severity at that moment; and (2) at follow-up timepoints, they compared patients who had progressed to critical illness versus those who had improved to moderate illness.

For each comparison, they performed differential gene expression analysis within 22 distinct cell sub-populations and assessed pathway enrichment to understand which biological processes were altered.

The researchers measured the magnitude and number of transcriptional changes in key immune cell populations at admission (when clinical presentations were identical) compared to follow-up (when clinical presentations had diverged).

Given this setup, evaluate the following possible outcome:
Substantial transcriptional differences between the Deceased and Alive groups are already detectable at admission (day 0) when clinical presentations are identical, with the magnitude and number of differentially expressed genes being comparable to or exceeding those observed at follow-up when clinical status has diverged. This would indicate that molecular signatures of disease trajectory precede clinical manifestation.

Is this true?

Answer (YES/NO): YES